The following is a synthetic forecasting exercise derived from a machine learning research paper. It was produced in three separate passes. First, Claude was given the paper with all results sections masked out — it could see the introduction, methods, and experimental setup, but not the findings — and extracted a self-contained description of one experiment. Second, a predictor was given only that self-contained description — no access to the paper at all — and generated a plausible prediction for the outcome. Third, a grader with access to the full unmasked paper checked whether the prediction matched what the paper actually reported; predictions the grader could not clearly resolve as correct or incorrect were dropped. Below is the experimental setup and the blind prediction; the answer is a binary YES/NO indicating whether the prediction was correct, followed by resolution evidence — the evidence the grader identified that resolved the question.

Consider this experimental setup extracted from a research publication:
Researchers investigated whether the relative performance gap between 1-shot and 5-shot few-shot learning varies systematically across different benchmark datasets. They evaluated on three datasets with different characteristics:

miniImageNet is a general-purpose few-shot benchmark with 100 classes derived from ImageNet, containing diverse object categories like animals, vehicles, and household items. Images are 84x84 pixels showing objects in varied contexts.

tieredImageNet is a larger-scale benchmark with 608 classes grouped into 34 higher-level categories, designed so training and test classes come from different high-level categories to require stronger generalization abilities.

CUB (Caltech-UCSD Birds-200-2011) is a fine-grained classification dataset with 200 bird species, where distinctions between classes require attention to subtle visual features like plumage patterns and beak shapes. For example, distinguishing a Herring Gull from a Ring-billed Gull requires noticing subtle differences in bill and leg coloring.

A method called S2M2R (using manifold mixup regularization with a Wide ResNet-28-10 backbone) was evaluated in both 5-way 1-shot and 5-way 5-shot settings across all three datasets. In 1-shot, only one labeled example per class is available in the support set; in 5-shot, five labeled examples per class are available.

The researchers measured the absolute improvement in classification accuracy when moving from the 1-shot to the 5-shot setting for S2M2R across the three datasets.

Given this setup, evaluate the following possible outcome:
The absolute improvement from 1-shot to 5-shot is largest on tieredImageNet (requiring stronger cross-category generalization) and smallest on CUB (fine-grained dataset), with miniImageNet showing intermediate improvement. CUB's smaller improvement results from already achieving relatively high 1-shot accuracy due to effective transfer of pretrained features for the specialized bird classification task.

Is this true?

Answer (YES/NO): NO